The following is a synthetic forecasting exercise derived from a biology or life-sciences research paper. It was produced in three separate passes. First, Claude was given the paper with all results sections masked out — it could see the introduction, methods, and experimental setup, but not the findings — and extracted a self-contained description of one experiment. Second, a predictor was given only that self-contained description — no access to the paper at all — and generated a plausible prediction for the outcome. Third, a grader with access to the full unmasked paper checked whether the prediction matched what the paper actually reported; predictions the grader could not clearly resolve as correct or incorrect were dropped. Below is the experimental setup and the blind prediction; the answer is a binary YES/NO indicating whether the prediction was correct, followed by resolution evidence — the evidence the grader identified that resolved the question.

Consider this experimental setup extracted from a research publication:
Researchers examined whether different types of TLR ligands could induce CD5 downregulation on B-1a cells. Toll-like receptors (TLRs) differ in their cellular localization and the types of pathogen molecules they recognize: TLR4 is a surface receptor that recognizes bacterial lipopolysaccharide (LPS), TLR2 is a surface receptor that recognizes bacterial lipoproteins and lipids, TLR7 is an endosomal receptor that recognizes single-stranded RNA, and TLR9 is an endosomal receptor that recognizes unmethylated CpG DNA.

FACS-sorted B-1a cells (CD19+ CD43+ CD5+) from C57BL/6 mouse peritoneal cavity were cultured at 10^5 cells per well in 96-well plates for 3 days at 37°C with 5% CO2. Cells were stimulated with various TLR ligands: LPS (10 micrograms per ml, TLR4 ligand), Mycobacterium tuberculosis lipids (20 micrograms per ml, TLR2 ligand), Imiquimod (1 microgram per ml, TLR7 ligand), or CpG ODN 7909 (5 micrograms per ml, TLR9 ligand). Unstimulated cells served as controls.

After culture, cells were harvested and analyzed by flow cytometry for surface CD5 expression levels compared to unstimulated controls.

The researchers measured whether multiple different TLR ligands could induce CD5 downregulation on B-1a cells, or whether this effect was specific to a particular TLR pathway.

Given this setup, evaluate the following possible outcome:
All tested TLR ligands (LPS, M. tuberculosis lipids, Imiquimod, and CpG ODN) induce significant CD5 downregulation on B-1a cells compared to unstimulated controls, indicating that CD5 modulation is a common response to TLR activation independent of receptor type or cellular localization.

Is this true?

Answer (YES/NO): YES